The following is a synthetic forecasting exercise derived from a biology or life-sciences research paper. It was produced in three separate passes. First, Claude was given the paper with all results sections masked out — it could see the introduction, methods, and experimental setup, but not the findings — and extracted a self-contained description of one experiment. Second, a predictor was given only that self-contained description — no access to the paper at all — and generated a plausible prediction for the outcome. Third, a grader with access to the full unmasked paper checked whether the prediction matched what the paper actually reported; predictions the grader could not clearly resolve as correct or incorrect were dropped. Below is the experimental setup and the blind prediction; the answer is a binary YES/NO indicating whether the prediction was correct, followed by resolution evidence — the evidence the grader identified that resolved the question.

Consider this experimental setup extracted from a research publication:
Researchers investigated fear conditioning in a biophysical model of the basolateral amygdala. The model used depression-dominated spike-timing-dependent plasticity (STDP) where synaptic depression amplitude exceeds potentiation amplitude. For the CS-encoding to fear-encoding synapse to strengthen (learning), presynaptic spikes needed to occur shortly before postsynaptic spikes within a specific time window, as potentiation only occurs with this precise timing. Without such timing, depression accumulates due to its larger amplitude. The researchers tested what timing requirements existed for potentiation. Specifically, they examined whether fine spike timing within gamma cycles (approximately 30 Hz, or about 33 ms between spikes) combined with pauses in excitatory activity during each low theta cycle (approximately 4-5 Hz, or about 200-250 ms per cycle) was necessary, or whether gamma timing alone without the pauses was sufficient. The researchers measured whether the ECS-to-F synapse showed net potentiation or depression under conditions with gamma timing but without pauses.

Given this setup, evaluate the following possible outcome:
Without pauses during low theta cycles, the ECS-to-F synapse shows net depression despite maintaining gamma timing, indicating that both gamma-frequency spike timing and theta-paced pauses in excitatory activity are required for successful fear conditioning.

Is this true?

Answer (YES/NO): YES